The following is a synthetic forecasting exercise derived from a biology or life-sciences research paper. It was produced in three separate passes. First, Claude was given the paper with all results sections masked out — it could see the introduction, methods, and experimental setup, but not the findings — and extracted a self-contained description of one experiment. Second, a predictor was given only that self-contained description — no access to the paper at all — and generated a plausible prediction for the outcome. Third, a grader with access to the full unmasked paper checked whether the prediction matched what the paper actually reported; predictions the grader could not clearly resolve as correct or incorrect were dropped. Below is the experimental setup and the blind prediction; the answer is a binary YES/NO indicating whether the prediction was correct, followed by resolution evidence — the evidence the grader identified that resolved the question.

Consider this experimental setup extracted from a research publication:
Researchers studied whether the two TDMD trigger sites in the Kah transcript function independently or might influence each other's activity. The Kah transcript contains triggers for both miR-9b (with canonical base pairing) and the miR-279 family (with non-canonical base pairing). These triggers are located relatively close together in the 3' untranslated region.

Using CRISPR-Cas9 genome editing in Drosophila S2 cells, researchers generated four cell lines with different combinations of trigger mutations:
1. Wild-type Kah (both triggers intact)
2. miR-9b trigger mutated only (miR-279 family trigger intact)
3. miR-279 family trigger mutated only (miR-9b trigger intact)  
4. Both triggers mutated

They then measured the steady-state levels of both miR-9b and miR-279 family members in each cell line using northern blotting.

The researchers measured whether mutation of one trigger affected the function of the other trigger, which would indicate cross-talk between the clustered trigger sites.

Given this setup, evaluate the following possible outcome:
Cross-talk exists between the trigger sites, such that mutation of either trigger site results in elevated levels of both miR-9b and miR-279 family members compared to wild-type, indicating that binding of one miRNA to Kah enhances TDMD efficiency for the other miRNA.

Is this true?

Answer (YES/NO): NO